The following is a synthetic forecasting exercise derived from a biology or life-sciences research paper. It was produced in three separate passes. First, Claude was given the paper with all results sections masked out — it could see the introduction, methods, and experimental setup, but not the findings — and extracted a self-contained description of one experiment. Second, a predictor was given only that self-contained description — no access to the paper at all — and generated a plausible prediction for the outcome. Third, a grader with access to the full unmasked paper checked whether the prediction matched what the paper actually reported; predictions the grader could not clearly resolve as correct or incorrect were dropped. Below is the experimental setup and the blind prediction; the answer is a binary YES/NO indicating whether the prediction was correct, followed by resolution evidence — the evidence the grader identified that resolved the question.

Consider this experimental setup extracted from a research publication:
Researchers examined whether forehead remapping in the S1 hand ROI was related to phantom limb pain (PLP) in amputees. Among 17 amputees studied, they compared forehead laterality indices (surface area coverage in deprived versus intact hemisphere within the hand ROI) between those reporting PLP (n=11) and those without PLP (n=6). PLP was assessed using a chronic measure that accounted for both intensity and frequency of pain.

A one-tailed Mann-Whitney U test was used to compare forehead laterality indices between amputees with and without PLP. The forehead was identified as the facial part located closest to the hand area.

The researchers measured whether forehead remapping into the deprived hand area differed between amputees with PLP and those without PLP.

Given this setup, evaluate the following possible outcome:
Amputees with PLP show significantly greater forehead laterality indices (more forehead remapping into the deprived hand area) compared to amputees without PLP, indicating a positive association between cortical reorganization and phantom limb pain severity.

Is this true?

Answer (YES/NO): NO